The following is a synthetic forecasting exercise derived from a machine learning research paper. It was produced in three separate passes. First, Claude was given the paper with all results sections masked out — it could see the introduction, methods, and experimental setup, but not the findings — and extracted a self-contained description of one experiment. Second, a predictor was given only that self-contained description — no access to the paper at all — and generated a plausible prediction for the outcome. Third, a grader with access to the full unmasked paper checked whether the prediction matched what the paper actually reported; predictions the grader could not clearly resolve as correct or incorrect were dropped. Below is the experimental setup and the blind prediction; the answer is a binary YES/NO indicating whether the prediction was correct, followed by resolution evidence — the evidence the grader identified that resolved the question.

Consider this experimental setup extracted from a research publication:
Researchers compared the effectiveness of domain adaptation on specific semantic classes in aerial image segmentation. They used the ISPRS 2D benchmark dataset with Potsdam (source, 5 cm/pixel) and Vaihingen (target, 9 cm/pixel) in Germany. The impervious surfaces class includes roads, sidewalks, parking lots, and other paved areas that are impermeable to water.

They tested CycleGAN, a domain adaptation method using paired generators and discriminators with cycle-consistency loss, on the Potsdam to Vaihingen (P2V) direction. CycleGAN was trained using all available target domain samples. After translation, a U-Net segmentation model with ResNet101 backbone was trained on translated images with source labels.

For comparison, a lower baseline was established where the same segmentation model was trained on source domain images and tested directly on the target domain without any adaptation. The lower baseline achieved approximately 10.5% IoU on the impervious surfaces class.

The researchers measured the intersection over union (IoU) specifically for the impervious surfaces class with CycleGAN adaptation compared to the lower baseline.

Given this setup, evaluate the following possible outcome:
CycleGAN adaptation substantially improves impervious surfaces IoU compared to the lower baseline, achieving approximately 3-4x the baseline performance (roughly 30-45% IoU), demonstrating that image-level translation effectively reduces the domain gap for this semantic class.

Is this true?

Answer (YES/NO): YES